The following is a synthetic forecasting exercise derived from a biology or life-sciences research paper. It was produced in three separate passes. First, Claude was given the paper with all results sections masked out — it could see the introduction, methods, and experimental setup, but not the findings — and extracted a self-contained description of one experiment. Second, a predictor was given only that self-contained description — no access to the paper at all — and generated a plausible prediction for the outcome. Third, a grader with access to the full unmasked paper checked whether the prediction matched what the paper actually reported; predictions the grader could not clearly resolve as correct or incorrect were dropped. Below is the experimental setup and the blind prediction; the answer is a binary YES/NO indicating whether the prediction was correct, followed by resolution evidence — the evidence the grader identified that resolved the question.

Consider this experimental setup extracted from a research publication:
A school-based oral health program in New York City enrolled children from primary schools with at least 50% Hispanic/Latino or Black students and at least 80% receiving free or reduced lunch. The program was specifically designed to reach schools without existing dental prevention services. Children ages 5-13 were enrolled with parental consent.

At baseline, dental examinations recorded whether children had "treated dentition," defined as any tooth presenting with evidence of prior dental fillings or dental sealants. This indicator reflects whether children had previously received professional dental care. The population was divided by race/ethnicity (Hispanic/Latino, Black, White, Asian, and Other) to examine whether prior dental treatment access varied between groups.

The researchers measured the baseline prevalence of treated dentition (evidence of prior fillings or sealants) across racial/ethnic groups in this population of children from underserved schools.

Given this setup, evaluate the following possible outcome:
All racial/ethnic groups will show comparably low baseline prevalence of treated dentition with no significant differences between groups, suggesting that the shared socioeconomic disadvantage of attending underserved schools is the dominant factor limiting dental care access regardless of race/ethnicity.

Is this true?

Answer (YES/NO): NO